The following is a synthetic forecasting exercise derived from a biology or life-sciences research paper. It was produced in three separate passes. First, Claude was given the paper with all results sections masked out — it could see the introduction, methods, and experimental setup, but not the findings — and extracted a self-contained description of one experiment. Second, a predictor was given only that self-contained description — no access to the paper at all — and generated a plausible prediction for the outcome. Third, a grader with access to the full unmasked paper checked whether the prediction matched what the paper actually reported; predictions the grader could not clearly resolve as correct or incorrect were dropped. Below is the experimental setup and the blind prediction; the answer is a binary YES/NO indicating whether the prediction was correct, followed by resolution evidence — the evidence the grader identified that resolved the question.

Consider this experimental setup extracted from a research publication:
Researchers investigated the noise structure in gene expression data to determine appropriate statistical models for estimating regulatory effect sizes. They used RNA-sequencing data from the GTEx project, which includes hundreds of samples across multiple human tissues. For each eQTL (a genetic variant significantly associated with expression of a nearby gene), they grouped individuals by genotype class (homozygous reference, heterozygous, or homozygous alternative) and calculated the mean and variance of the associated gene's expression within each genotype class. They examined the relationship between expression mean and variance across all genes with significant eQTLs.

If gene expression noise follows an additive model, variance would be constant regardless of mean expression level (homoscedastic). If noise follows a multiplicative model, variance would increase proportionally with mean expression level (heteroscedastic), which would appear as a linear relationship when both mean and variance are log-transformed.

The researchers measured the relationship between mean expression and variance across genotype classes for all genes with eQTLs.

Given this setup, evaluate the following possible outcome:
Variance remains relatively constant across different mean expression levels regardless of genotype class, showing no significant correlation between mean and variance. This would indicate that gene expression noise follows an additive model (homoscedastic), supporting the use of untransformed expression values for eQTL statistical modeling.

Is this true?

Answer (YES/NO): NO